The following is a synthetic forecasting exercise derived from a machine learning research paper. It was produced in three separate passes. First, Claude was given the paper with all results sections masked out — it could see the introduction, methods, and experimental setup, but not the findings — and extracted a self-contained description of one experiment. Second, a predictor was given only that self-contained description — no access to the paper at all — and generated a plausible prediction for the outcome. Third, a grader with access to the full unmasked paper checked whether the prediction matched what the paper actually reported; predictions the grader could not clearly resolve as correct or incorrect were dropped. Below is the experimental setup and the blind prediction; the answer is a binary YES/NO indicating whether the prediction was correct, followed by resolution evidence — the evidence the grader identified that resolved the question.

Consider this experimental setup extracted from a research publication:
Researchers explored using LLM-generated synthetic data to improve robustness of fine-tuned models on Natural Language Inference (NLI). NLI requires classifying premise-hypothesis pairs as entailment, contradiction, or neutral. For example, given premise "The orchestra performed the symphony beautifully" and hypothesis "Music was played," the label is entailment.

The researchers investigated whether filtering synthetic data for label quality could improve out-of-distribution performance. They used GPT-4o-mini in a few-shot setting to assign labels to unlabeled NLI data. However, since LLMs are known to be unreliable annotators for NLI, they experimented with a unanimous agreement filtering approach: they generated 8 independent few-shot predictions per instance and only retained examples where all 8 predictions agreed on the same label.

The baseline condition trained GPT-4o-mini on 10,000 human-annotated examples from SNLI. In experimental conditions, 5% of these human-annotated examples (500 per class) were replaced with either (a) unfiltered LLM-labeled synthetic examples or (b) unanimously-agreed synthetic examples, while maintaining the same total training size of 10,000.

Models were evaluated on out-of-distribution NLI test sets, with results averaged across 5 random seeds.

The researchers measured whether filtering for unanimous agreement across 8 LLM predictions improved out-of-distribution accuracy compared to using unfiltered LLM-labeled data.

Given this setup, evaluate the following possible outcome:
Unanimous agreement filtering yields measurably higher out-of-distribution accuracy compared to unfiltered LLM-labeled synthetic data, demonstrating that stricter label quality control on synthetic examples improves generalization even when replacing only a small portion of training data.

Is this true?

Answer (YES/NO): NO